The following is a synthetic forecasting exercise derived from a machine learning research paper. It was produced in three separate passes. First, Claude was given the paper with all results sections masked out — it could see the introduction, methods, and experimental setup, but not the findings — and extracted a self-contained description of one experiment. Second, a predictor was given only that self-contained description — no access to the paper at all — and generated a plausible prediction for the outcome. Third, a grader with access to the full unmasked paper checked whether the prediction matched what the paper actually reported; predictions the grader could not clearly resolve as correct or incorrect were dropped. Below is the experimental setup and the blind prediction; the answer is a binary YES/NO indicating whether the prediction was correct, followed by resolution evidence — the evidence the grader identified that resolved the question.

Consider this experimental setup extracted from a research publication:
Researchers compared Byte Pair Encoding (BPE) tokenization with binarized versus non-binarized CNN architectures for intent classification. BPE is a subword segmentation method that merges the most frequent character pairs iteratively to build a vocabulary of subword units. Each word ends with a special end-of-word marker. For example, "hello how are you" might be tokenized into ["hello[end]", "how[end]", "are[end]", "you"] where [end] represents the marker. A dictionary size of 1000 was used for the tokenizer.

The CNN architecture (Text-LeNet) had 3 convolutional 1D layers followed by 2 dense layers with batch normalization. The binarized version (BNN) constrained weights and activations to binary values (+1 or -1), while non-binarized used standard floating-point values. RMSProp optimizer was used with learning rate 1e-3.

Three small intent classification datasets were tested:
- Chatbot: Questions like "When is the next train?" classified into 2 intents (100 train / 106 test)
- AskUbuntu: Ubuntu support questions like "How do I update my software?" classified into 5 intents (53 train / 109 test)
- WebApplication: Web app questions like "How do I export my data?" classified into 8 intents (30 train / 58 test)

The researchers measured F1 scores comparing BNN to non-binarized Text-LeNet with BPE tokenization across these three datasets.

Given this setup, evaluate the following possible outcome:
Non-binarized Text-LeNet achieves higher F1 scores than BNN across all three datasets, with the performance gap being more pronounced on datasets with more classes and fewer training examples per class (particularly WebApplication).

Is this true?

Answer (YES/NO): NO